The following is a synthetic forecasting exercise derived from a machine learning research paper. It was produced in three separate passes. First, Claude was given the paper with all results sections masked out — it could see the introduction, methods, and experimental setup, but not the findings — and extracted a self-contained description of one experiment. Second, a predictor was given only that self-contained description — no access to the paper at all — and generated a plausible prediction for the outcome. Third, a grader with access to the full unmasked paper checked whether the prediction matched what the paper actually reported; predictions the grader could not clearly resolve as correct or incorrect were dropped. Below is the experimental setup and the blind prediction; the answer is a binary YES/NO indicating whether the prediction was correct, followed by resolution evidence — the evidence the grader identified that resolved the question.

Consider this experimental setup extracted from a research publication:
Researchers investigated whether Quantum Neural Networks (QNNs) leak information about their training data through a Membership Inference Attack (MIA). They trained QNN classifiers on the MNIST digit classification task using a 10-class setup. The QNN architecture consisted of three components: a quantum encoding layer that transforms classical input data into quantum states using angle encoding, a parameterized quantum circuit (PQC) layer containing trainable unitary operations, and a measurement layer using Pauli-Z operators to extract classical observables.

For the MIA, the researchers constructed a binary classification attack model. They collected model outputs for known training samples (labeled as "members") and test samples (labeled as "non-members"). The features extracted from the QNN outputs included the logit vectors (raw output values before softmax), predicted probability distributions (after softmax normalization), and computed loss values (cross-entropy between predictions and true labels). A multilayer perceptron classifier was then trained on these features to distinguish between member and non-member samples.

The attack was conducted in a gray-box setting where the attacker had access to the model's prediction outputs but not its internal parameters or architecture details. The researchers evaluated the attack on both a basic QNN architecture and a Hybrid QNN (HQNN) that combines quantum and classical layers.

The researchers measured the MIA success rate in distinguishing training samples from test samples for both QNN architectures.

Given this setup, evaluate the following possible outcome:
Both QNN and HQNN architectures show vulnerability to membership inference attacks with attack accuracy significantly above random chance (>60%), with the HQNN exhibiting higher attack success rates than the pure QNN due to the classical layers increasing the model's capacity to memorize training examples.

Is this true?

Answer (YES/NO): YES